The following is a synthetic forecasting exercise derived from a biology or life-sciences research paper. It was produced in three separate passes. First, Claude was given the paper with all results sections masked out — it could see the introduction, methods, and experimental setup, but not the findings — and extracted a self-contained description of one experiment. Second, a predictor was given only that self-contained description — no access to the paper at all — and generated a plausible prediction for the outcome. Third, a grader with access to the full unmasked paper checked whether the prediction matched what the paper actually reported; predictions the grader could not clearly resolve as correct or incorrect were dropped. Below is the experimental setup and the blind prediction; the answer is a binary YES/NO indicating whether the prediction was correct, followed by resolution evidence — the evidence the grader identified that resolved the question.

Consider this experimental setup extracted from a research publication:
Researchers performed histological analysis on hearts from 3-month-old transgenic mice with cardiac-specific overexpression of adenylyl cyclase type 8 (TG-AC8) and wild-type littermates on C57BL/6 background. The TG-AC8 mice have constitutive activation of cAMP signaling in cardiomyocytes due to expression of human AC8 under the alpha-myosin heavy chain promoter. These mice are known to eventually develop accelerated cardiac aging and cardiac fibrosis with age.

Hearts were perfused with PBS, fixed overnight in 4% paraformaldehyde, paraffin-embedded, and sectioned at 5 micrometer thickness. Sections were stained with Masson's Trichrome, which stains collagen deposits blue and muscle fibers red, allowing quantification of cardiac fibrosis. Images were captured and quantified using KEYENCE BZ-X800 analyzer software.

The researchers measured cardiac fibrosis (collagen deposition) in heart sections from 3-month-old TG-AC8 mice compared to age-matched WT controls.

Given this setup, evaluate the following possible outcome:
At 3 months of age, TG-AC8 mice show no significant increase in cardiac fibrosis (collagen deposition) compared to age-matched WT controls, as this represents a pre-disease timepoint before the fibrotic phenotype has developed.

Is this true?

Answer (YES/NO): YES